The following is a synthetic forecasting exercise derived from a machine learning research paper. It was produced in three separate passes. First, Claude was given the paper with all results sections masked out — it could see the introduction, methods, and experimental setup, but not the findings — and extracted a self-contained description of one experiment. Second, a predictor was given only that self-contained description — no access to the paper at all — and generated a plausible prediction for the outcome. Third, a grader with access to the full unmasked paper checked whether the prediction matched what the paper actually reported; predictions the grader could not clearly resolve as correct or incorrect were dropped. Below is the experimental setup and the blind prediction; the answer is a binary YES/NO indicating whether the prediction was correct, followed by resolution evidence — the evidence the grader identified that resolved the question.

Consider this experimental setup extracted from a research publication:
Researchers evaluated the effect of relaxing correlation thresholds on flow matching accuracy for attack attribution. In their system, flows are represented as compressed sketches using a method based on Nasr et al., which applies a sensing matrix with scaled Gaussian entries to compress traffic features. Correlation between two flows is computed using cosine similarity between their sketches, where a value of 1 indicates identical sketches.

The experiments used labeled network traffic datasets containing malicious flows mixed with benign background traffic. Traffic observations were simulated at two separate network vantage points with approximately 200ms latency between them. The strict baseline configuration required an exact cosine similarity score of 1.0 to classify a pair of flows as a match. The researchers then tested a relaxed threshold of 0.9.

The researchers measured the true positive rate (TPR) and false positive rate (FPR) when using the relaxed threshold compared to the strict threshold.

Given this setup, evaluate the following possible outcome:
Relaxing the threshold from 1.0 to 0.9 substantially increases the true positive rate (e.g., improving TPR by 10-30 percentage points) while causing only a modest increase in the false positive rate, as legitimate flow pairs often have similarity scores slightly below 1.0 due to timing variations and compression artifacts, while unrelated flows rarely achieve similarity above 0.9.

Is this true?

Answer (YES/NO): NO